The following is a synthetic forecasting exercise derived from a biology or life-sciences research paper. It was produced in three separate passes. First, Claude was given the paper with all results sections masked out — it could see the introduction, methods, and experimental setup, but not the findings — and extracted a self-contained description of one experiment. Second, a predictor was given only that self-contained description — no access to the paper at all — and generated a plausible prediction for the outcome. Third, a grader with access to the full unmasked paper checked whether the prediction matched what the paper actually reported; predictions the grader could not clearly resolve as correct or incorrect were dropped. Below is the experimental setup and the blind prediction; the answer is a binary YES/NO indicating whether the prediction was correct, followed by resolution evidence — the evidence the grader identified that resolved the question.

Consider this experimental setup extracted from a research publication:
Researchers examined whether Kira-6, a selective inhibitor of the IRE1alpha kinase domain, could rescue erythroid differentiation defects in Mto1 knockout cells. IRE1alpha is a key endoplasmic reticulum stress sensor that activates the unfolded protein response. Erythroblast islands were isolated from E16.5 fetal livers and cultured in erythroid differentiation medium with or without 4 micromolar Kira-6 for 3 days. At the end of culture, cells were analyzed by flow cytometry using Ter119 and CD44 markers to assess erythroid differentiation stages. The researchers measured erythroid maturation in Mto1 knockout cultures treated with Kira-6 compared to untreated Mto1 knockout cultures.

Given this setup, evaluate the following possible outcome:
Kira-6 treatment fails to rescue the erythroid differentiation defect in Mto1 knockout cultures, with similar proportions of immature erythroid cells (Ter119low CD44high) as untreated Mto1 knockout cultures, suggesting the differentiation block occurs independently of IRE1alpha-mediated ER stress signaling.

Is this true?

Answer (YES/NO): NO